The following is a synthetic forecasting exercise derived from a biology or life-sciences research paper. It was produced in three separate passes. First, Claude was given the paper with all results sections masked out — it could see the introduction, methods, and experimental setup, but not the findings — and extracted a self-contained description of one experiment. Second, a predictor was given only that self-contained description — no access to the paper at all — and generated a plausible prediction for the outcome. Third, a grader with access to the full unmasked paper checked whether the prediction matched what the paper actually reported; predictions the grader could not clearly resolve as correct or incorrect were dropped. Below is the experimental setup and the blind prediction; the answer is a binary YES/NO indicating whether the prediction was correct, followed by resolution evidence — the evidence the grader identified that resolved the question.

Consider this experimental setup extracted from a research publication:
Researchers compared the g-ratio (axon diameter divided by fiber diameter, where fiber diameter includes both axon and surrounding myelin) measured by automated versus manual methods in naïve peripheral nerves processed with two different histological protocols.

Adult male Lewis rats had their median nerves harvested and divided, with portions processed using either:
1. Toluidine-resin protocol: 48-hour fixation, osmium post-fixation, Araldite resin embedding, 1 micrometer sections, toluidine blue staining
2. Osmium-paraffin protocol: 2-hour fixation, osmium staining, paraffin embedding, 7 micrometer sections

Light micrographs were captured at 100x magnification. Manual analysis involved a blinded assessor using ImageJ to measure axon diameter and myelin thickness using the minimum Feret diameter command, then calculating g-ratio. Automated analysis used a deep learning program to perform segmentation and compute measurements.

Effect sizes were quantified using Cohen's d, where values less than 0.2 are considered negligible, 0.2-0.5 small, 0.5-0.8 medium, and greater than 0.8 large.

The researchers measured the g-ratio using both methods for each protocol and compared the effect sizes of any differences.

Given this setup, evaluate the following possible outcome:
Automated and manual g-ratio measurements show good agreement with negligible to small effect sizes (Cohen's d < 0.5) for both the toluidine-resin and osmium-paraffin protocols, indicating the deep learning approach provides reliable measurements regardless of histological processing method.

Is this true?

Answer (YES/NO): YES